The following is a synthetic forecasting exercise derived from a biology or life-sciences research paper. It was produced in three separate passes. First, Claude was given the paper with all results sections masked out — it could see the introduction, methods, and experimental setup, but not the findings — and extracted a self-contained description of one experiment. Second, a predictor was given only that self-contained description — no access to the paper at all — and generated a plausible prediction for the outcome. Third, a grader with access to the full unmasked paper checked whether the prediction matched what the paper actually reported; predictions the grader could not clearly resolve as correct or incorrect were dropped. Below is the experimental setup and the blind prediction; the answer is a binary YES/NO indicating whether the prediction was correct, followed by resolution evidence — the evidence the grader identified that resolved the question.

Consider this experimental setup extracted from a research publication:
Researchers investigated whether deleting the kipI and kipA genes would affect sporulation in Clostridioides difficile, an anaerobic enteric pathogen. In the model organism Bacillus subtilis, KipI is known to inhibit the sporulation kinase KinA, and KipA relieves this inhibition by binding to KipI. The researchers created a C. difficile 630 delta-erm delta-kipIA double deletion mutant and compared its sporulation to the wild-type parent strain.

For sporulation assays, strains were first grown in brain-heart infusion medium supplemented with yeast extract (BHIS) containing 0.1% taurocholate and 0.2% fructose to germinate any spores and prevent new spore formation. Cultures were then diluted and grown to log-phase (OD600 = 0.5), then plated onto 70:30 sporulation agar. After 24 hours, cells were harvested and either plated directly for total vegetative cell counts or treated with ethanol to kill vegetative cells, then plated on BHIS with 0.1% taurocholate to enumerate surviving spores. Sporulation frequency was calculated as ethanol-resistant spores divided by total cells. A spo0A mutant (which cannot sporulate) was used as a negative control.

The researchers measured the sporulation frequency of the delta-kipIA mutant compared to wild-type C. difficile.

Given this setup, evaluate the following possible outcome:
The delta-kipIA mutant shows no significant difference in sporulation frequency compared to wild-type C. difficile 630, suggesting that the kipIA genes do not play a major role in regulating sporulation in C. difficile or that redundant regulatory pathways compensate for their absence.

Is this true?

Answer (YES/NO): NO